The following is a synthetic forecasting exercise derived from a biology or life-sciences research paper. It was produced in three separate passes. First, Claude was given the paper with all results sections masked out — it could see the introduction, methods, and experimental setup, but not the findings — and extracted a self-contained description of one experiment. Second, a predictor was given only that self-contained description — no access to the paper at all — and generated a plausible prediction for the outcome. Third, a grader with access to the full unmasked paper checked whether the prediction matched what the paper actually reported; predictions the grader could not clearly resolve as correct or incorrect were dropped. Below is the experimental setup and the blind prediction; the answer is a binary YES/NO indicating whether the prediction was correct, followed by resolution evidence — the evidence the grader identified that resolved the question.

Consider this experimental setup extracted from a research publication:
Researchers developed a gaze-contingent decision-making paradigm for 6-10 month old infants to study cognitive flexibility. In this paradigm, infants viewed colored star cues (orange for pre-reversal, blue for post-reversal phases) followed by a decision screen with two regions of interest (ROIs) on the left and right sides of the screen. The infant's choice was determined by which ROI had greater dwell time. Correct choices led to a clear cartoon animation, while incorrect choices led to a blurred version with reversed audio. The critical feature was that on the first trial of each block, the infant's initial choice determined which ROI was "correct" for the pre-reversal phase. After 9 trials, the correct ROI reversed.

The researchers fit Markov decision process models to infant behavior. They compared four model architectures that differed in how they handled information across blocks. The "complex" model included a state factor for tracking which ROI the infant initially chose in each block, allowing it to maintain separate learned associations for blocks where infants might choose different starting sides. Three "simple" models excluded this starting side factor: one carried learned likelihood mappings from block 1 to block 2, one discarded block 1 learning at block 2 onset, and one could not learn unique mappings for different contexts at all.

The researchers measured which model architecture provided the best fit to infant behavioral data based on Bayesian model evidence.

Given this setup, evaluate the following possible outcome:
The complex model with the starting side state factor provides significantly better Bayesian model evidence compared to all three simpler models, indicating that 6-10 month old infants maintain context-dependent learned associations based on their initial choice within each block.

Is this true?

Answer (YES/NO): NO